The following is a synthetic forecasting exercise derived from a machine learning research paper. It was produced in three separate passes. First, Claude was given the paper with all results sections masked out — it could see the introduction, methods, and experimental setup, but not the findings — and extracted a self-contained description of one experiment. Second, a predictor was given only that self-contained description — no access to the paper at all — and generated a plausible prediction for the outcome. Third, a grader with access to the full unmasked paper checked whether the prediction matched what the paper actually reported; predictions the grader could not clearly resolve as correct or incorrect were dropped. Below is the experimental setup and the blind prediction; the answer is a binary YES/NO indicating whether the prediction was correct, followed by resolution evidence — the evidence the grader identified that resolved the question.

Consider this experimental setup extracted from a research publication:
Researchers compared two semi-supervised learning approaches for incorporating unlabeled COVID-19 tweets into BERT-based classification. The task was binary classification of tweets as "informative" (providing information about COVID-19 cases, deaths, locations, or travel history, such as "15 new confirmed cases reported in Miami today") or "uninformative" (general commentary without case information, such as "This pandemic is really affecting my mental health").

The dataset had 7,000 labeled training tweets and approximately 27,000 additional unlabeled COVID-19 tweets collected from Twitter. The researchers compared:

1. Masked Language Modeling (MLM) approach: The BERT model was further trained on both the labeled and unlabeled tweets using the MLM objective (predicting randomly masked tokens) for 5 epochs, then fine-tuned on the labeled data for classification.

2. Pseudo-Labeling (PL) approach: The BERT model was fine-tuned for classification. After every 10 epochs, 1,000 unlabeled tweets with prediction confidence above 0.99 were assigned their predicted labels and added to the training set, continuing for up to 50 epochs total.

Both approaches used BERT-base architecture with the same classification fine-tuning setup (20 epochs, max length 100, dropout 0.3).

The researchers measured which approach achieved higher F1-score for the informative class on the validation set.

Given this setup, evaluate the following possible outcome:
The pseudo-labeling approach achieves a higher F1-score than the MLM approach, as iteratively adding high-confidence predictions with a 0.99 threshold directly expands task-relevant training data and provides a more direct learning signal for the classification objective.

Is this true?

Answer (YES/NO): NO